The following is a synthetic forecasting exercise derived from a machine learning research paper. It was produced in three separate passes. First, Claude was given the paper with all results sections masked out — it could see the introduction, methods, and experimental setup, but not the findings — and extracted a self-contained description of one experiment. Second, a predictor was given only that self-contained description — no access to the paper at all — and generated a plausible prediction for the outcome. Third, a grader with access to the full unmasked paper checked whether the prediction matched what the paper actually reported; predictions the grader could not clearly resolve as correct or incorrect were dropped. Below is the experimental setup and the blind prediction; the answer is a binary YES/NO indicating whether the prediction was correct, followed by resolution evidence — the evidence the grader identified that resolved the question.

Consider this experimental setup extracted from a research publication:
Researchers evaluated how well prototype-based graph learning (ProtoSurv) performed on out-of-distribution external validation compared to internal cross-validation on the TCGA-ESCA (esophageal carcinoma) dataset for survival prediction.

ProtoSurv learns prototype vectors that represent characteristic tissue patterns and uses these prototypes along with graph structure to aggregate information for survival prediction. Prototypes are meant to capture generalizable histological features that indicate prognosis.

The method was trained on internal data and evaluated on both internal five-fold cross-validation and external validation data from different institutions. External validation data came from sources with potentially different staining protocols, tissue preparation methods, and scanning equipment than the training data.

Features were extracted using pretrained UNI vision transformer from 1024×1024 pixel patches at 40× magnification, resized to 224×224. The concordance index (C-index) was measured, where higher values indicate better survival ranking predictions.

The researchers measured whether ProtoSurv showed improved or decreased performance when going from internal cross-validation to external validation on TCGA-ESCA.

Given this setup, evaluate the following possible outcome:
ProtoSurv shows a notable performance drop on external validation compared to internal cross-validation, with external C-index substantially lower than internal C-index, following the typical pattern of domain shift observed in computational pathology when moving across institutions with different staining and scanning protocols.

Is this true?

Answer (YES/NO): NO